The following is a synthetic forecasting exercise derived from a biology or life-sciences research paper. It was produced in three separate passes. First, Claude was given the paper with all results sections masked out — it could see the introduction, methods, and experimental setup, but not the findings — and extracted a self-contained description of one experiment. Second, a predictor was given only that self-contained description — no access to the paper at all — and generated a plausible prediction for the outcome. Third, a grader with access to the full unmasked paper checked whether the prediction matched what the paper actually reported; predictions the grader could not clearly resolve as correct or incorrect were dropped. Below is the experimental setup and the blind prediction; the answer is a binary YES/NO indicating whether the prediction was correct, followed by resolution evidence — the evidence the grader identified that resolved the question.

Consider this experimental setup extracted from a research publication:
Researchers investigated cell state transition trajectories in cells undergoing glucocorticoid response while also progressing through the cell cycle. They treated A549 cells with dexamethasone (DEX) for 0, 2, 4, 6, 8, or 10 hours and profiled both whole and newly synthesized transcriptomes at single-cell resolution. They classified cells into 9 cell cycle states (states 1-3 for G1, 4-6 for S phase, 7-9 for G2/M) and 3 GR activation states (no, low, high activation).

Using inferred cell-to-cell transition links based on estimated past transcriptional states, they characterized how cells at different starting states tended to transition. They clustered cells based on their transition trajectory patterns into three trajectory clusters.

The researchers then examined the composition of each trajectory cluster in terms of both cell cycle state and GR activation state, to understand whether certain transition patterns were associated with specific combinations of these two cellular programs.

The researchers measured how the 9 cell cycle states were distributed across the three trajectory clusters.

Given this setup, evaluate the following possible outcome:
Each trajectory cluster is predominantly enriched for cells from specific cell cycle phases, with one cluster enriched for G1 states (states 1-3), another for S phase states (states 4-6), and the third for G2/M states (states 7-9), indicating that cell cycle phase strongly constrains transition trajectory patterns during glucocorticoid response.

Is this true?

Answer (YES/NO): YES